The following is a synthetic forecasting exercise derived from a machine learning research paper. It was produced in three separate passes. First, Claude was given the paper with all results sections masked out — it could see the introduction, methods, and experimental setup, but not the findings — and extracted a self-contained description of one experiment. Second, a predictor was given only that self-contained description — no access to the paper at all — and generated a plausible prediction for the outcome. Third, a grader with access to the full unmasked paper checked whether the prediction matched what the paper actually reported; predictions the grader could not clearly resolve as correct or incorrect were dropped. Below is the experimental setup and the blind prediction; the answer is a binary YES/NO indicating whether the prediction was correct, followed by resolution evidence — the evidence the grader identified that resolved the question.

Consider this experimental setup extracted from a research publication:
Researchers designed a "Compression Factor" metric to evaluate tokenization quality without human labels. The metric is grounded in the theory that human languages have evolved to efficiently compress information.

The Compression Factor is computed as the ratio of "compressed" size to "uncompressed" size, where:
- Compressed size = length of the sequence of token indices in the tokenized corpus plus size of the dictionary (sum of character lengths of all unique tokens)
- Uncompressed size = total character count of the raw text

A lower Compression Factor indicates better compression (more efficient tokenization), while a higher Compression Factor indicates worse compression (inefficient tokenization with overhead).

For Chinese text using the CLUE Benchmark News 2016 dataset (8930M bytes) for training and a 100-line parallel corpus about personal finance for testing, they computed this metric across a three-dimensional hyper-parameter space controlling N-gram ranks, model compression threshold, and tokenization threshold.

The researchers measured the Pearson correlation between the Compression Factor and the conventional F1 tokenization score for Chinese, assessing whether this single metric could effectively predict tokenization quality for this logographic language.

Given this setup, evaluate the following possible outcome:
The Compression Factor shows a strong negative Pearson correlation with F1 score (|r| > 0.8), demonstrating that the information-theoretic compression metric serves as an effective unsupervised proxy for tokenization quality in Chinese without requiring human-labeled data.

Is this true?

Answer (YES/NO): NO